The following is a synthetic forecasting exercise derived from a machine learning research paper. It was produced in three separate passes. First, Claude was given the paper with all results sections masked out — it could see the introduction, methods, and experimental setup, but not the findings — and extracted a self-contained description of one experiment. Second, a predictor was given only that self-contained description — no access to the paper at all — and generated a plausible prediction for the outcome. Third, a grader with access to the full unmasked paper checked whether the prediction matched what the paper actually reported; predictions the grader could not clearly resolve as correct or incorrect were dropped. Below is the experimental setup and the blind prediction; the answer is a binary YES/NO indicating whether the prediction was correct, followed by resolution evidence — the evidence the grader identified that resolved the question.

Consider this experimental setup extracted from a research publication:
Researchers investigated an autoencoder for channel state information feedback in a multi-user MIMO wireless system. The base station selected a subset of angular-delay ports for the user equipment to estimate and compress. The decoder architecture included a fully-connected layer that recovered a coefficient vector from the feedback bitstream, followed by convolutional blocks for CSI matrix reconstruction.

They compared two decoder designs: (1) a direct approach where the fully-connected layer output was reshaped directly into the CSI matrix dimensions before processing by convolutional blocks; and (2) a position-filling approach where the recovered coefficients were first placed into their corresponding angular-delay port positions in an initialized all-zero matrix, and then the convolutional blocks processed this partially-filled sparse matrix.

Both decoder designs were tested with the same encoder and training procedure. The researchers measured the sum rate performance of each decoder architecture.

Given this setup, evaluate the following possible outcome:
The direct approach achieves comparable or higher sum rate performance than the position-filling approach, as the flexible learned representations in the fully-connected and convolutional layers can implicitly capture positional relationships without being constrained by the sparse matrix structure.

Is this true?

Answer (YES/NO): NO